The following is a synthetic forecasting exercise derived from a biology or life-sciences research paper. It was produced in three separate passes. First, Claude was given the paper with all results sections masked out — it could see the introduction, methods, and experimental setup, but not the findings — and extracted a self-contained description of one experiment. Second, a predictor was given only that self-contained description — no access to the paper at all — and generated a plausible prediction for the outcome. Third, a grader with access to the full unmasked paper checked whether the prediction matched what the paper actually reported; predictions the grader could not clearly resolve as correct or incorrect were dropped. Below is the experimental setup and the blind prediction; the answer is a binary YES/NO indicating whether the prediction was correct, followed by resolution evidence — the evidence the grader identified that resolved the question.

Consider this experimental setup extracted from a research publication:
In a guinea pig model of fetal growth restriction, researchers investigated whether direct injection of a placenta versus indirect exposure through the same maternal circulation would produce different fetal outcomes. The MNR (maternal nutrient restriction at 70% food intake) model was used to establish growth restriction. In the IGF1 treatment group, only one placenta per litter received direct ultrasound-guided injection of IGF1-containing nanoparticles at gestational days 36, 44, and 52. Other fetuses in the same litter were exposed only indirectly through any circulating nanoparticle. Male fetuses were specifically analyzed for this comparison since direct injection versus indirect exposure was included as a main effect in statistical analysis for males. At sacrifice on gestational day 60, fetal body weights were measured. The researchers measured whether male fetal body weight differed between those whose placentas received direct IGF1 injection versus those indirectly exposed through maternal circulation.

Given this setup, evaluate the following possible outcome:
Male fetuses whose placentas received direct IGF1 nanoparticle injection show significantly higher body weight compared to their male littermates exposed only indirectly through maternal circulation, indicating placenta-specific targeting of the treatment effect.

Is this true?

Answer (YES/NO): YES